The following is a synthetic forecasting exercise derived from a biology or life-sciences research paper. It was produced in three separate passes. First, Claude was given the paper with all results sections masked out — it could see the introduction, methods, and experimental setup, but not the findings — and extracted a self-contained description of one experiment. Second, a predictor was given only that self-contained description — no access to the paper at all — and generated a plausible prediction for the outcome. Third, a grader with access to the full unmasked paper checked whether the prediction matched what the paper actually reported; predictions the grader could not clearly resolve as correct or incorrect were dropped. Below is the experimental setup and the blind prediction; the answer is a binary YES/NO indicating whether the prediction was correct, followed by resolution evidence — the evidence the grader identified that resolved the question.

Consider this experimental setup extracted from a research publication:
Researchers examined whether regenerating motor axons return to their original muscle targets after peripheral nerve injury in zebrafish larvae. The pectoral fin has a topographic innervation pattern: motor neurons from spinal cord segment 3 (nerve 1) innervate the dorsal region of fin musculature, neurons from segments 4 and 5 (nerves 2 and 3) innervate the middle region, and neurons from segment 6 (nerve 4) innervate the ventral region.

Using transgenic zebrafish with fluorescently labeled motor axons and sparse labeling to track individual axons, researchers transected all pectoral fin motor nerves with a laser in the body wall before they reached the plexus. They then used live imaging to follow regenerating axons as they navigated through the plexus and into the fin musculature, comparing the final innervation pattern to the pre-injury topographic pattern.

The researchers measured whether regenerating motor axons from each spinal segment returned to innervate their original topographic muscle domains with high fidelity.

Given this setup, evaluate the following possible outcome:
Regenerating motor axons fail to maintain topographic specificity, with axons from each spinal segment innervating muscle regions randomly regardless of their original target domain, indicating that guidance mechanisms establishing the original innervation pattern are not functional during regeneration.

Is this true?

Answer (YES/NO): NO